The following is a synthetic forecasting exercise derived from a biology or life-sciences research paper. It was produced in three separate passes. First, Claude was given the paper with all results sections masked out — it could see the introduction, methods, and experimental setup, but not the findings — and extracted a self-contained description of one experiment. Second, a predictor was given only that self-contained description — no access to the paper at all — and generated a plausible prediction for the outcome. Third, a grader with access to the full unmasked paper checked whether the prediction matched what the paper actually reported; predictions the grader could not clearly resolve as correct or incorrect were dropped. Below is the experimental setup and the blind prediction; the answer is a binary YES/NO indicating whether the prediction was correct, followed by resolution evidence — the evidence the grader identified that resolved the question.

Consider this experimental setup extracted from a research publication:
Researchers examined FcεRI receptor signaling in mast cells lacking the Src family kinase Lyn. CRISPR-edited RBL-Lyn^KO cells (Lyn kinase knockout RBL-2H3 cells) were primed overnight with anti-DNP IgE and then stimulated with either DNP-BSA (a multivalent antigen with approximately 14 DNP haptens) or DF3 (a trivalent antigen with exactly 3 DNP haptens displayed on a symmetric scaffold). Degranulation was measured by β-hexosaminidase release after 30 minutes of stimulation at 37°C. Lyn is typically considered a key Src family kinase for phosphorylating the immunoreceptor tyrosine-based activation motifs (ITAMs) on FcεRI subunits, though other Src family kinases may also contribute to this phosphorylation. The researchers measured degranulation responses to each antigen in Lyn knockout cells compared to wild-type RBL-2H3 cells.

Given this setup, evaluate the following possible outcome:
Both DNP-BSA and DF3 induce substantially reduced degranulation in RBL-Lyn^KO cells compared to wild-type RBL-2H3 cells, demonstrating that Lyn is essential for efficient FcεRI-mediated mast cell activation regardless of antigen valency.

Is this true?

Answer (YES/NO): NO